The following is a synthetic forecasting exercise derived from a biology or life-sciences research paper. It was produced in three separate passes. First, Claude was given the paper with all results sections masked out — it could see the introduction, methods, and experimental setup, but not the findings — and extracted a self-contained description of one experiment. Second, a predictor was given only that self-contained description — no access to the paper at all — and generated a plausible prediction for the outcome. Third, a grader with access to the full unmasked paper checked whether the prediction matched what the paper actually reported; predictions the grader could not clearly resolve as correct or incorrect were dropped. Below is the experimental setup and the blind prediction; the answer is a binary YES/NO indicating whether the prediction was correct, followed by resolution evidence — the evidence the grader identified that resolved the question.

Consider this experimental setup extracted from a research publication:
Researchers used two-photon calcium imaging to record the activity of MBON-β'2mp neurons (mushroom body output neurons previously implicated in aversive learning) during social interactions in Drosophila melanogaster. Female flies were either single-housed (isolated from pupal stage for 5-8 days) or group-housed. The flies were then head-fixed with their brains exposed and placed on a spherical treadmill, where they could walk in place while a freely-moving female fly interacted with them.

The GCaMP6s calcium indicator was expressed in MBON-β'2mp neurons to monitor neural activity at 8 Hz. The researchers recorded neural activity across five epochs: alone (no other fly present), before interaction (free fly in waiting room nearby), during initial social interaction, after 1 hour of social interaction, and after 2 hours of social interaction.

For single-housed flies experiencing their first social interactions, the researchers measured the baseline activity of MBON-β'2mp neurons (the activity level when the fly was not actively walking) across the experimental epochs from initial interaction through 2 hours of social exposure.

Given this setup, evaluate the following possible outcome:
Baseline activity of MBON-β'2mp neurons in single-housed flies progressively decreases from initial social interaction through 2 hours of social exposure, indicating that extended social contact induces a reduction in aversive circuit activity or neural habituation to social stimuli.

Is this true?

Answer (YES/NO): YES